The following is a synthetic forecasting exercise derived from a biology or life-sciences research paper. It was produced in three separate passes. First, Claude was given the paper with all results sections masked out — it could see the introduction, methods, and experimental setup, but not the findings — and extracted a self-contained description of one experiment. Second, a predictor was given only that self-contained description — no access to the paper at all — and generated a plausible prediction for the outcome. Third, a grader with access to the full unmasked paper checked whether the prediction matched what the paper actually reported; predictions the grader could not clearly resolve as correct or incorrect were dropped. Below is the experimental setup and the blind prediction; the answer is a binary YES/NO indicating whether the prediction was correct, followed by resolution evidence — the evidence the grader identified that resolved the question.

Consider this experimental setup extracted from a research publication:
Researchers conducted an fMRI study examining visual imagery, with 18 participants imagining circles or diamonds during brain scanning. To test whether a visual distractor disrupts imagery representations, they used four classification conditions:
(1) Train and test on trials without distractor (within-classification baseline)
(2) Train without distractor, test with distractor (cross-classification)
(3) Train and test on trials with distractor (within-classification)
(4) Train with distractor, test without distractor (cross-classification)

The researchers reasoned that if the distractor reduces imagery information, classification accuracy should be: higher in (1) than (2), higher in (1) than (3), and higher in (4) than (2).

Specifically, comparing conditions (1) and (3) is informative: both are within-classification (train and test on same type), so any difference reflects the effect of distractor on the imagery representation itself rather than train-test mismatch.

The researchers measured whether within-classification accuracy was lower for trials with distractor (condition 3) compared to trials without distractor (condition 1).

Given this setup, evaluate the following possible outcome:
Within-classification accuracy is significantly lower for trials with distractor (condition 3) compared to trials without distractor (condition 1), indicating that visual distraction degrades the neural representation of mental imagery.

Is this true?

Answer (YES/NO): YES